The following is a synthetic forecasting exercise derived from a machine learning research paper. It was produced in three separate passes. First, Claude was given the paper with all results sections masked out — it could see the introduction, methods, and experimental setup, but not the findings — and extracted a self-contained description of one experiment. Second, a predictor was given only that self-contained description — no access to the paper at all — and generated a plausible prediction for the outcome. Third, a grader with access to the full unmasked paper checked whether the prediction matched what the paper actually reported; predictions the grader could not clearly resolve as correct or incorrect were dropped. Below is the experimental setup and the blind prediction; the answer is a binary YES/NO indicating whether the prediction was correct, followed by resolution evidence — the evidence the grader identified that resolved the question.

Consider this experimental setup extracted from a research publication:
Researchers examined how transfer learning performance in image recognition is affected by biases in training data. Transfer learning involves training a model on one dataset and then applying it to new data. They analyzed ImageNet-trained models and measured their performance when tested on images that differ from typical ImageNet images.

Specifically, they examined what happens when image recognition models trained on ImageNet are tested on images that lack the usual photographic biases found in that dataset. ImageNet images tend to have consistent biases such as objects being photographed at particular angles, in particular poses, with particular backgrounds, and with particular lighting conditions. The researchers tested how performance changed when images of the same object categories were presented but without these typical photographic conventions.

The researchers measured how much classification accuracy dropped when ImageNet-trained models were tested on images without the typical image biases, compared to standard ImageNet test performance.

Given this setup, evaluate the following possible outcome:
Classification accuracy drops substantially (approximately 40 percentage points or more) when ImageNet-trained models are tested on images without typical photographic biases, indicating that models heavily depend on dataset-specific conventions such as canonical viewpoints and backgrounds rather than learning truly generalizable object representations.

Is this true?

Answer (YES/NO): YES